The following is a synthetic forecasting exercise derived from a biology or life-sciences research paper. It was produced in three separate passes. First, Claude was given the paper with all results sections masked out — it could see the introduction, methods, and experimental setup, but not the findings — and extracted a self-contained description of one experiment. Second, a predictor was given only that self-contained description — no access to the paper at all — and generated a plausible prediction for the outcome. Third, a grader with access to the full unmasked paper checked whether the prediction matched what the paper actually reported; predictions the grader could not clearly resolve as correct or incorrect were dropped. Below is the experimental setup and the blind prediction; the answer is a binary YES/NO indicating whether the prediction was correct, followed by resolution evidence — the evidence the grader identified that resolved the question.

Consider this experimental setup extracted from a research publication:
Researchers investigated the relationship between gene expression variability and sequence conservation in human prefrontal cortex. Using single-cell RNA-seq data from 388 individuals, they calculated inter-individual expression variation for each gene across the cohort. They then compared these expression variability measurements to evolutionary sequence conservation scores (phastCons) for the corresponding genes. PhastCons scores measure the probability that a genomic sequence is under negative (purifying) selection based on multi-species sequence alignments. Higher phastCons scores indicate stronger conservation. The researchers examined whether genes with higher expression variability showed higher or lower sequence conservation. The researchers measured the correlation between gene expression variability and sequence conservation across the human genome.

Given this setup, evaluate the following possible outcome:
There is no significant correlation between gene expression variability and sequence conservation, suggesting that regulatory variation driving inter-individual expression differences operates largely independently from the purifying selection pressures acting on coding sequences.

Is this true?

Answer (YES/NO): NO